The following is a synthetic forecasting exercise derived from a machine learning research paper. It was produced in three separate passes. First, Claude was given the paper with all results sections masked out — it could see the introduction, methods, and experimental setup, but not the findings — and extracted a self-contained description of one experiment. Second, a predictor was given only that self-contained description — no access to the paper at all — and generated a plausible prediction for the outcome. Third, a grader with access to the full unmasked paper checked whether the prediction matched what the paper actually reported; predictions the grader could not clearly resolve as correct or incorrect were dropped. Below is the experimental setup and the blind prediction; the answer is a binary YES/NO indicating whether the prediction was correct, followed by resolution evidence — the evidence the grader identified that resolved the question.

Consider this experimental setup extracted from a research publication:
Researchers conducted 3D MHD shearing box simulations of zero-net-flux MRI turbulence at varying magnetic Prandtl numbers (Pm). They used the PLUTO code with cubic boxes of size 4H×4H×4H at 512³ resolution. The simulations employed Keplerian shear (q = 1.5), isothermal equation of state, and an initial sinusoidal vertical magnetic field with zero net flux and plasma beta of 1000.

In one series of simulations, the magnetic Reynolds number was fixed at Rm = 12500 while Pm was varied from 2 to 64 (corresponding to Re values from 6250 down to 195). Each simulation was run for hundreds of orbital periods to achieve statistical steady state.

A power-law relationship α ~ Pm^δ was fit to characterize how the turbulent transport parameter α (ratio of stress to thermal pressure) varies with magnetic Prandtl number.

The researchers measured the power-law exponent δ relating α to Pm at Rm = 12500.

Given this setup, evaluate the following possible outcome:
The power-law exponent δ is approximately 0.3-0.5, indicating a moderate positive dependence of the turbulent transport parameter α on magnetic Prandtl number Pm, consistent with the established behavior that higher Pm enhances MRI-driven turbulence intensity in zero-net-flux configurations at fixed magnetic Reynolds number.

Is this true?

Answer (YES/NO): NO